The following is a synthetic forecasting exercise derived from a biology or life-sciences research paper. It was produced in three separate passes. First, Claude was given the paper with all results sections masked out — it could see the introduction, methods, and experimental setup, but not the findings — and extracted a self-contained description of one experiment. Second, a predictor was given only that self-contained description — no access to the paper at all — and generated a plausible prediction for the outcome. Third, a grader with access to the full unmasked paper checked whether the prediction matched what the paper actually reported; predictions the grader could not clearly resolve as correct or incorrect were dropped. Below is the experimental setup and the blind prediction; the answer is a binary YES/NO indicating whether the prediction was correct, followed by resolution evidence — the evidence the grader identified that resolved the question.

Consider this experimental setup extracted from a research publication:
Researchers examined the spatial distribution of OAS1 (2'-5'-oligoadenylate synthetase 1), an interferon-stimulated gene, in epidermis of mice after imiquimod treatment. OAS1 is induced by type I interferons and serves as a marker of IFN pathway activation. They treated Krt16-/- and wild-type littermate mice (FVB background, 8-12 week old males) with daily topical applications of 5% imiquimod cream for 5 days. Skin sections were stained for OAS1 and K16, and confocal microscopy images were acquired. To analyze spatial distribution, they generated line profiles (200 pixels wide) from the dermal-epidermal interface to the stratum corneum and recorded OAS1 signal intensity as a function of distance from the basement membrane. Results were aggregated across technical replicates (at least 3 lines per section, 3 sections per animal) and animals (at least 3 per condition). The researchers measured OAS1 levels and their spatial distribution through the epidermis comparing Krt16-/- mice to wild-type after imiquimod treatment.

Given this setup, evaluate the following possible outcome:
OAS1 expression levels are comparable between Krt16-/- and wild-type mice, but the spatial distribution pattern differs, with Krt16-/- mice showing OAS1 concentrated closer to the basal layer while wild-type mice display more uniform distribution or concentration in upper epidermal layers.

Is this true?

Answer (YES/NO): NO